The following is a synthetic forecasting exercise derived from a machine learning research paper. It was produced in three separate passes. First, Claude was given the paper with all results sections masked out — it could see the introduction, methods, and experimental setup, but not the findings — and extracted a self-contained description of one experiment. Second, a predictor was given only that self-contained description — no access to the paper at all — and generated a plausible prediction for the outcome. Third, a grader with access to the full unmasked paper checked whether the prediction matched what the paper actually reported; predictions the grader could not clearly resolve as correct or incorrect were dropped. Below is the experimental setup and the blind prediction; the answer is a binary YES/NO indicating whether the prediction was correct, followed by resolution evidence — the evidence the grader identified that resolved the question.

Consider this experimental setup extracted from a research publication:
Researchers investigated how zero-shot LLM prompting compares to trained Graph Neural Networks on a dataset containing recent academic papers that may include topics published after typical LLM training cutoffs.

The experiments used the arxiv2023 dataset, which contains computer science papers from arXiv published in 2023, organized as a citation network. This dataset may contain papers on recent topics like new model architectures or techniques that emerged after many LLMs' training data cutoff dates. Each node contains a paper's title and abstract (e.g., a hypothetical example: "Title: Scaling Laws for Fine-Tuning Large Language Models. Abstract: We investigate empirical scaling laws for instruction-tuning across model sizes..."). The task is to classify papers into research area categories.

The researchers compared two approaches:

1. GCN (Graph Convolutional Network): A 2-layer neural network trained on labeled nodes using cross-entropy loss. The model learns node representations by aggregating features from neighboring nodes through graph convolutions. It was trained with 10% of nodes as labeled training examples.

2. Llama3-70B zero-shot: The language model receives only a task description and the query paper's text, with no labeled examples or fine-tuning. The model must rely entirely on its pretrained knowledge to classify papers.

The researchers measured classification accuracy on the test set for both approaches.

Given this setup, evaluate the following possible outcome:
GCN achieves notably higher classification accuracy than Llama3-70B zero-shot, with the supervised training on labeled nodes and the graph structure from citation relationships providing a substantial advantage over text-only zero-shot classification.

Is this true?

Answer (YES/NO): NO